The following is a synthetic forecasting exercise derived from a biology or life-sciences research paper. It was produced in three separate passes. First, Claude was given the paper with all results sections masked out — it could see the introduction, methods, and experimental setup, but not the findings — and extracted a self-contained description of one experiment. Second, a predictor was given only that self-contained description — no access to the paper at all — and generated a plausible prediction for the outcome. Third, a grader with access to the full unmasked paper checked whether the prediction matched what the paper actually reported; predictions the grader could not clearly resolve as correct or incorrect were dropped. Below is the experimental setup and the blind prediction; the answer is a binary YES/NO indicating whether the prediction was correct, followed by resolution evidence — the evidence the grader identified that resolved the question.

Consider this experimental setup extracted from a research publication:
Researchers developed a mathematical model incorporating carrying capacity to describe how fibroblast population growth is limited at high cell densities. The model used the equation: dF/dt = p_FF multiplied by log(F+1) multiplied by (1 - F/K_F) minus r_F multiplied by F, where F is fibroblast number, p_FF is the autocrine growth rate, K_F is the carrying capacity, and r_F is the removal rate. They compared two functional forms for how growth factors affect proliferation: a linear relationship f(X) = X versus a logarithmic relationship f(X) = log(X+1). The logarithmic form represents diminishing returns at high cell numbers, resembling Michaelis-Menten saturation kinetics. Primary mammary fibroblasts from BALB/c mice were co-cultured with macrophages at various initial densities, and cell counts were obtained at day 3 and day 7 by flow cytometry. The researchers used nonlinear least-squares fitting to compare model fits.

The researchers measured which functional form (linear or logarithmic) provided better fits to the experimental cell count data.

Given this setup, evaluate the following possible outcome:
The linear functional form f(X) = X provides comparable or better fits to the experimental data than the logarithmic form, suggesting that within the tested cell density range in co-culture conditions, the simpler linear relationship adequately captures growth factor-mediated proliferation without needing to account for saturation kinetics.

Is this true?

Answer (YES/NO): NO